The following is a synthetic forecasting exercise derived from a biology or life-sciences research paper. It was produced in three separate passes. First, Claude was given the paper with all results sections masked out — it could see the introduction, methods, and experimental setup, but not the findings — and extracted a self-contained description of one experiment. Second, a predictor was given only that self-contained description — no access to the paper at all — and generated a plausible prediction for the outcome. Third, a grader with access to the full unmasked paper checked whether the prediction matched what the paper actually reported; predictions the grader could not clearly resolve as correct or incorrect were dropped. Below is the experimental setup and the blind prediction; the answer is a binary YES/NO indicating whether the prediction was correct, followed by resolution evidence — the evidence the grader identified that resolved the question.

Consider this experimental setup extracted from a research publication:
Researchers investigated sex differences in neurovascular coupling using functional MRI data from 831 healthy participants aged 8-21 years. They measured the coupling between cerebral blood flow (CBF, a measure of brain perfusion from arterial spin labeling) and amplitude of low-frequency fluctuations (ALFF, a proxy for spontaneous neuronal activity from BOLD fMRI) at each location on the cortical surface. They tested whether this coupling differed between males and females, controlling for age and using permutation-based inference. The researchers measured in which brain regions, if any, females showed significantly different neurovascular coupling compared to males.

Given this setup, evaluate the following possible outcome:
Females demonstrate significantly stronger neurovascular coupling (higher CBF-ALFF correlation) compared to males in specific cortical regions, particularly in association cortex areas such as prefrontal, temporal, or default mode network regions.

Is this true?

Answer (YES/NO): YES